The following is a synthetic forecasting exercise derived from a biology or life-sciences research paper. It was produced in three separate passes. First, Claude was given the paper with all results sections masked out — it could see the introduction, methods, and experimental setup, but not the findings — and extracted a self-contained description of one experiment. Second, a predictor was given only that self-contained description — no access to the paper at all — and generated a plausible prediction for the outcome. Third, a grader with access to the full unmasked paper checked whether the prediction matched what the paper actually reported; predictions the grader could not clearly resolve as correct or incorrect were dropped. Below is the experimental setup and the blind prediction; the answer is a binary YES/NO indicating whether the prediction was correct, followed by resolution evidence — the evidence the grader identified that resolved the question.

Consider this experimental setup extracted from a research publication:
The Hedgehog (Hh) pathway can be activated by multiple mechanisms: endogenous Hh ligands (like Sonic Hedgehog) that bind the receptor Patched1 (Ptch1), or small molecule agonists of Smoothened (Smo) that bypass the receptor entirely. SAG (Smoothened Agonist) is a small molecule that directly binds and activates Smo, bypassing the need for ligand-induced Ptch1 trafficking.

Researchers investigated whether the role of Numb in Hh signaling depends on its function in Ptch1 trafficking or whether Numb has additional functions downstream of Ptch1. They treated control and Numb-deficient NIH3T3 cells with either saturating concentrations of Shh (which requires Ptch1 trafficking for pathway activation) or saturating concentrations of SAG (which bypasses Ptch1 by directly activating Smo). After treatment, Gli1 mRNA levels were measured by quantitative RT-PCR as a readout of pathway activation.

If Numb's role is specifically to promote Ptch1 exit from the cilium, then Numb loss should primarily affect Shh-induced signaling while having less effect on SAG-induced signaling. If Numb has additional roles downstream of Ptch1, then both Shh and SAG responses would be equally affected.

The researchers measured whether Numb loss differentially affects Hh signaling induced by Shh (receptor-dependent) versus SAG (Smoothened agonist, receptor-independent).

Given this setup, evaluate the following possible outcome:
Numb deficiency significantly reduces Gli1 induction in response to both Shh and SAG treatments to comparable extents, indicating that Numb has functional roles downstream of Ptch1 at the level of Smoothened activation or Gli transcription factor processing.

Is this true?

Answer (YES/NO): NO